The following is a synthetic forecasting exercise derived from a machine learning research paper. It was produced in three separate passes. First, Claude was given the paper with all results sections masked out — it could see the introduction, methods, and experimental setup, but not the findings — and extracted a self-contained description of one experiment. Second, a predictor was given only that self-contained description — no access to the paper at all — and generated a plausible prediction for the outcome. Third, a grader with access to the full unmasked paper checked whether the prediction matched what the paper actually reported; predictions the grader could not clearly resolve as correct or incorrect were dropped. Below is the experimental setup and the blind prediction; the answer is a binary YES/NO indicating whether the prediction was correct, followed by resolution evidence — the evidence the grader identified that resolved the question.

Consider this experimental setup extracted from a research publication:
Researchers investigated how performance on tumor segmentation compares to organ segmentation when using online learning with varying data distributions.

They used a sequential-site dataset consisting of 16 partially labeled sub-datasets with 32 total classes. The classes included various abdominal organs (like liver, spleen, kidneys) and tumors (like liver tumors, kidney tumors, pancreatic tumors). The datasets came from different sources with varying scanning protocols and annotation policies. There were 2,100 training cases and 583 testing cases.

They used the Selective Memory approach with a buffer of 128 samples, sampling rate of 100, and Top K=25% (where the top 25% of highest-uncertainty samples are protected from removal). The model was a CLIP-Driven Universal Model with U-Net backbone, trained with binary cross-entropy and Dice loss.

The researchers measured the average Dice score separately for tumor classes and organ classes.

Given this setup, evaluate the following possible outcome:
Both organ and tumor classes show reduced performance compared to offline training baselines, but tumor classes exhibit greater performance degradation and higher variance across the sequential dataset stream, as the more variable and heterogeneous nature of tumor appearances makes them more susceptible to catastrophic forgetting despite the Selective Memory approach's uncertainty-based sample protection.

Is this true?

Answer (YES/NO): NO